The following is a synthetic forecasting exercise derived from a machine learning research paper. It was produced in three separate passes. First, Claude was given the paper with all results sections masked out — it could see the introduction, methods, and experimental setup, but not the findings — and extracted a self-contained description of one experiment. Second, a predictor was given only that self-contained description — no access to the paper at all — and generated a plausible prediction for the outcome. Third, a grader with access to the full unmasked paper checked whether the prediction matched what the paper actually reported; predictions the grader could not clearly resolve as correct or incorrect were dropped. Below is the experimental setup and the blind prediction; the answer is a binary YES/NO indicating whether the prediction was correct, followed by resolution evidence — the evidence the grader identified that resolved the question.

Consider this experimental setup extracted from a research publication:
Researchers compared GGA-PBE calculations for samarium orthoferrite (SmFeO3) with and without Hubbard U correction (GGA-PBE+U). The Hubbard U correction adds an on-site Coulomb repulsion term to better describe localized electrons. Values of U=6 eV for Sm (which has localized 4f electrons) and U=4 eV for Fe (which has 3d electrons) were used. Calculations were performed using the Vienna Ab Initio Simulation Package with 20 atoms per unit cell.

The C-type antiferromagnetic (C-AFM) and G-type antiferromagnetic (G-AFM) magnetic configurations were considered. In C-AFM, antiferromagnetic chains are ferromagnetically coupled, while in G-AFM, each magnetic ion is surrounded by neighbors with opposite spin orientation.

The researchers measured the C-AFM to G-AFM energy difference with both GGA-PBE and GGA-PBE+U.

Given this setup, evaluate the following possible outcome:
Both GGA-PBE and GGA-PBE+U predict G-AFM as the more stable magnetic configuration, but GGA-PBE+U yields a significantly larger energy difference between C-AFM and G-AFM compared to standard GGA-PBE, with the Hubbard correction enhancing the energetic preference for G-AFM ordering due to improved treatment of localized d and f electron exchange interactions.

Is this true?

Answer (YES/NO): YES